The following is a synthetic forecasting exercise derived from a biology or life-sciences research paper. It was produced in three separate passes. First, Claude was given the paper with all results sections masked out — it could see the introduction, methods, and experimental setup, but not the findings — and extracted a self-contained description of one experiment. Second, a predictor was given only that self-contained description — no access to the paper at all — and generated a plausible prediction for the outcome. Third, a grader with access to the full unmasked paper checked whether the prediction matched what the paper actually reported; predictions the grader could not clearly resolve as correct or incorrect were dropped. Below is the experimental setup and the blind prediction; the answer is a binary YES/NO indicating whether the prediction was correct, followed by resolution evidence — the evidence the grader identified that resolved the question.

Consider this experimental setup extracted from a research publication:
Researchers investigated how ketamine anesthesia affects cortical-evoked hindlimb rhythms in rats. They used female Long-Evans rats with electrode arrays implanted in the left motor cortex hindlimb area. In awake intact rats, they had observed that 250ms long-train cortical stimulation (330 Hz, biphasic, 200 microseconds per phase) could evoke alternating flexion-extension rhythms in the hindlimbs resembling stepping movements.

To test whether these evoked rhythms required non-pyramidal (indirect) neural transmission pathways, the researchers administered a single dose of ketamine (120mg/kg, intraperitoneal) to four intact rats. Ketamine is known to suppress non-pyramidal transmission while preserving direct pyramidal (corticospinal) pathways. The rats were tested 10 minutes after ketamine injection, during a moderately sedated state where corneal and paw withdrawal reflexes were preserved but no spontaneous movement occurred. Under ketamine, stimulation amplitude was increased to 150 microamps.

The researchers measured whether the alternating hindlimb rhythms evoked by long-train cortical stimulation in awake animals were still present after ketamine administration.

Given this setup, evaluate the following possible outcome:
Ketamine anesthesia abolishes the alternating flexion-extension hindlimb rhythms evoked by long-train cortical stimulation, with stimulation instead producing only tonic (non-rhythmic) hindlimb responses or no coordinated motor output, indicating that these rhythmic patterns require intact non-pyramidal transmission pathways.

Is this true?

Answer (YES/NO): YES